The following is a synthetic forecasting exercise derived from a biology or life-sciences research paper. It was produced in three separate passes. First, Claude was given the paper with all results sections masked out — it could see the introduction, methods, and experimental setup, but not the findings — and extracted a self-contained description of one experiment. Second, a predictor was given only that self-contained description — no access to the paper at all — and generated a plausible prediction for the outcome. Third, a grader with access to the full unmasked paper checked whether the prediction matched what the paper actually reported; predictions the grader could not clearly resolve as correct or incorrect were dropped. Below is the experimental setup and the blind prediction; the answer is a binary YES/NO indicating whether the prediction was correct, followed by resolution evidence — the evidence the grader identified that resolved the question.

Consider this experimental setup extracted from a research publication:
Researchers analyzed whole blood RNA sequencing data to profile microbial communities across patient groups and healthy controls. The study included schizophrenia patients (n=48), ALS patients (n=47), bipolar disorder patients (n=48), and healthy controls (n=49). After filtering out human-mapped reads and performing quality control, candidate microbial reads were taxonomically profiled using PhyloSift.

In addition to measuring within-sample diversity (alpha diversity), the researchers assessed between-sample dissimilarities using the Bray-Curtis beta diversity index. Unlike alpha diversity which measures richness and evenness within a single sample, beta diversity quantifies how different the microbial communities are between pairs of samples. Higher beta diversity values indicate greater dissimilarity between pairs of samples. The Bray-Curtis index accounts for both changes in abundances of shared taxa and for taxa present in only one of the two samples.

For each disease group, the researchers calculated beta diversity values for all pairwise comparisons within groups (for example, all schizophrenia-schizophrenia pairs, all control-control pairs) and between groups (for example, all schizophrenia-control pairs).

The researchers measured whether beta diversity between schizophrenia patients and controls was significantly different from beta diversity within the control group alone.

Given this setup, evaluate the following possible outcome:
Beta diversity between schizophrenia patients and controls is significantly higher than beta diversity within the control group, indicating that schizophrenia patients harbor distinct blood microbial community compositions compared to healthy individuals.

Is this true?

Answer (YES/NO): YES